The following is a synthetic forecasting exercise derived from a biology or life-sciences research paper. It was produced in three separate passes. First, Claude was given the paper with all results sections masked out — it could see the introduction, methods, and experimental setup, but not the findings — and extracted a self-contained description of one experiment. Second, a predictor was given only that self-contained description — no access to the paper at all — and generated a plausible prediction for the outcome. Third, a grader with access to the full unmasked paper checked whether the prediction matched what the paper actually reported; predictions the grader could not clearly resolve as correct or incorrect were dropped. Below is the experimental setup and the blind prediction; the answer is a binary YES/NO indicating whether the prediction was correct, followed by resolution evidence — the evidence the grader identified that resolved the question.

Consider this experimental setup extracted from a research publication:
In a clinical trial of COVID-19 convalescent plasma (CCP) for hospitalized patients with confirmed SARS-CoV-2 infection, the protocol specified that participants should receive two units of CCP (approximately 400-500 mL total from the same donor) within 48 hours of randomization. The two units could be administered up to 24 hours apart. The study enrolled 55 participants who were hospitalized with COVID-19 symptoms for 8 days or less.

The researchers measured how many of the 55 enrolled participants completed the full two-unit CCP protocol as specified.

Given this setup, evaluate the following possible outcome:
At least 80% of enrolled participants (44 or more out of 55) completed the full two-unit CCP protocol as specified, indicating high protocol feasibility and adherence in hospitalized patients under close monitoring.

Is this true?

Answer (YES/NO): YES